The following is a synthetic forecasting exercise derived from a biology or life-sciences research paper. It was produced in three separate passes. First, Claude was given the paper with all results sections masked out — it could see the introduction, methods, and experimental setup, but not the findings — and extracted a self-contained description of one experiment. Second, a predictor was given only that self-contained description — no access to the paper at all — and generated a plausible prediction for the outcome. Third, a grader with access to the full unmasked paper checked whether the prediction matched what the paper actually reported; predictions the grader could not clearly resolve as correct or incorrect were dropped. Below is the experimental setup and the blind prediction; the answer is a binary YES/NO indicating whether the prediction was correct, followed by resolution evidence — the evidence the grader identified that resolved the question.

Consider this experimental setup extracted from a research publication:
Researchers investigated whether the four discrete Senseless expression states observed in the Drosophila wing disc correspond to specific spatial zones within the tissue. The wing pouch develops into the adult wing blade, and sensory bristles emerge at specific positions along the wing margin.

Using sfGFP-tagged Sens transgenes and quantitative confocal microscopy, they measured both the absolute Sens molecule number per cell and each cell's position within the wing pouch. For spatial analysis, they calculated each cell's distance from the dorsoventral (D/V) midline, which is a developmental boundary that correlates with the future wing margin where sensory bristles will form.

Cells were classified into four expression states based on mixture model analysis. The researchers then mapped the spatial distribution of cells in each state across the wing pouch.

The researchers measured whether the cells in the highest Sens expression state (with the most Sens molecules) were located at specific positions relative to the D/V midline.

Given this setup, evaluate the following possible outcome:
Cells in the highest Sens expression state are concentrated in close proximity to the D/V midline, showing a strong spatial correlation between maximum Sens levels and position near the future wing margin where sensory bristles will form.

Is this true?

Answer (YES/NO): NO